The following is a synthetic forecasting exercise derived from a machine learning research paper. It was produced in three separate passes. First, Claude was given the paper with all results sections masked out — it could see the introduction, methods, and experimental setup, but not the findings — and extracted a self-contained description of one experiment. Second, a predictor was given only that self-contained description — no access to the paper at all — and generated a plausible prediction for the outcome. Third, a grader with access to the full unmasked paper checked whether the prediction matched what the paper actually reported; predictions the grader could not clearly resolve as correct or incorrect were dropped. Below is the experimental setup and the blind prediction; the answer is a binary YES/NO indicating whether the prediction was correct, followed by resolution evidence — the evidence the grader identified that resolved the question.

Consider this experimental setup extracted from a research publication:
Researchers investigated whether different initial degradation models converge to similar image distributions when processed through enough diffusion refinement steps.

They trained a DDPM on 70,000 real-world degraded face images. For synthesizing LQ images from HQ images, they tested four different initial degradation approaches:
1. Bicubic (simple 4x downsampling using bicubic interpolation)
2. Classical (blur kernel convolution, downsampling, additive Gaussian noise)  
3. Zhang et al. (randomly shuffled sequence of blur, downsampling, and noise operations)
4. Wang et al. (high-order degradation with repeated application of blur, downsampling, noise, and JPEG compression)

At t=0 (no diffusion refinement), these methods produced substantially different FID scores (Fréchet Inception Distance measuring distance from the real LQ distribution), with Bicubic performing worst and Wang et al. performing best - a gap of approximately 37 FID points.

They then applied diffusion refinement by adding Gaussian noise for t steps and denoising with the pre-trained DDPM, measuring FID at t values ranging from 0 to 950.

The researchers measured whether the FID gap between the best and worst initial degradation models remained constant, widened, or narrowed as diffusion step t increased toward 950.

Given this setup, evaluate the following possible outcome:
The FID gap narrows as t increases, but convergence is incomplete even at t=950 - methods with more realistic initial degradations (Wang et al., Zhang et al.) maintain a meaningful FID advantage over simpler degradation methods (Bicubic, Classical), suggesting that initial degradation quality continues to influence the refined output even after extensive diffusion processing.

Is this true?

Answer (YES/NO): NO